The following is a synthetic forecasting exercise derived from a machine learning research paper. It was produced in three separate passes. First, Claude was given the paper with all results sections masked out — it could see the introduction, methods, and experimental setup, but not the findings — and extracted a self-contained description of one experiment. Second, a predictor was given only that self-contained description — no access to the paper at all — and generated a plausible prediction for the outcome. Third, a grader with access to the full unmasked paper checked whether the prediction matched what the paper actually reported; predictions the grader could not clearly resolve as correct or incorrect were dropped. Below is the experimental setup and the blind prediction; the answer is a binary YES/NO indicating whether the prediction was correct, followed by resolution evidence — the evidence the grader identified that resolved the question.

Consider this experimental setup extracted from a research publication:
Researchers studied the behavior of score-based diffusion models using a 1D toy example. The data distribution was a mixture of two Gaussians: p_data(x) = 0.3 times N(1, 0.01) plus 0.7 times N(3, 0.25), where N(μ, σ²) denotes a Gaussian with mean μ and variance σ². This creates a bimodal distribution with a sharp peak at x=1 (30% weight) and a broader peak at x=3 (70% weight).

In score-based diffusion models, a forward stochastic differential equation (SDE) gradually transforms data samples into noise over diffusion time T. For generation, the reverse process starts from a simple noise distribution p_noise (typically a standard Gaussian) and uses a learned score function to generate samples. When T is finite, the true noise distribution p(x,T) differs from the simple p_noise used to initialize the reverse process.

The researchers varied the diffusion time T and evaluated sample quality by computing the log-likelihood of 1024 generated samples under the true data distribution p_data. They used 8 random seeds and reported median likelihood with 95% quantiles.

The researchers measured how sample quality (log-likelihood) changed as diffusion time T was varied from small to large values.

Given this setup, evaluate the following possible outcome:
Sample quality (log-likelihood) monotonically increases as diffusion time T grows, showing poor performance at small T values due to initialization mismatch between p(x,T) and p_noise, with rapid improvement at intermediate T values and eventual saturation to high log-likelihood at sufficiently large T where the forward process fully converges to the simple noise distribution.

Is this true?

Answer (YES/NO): NO